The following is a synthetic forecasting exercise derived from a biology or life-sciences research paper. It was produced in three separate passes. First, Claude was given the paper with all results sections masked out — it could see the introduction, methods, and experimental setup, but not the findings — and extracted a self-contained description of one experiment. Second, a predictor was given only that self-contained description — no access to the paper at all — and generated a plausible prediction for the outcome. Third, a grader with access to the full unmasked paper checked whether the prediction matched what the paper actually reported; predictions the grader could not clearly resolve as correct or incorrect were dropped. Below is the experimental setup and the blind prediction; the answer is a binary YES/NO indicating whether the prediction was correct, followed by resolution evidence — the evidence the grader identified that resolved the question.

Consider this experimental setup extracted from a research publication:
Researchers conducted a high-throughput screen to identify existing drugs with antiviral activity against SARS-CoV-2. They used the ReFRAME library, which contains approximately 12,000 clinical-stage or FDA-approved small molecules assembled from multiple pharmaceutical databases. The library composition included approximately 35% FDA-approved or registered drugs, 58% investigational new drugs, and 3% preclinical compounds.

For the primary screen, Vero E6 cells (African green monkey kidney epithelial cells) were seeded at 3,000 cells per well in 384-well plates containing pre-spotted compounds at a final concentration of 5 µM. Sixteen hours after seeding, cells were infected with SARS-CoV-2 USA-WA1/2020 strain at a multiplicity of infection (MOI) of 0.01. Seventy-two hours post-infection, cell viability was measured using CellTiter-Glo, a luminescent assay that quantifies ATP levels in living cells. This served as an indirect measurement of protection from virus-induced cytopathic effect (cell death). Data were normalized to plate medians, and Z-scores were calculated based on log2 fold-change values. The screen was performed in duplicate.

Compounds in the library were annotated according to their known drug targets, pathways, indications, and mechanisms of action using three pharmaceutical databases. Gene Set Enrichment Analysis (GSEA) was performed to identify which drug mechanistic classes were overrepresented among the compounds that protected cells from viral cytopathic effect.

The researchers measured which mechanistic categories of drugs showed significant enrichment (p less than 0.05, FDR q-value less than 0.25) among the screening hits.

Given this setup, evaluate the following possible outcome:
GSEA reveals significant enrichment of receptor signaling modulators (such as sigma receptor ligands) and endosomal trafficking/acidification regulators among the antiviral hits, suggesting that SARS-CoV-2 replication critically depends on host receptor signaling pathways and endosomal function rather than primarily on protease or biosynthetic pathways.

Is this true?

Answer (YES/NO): NO